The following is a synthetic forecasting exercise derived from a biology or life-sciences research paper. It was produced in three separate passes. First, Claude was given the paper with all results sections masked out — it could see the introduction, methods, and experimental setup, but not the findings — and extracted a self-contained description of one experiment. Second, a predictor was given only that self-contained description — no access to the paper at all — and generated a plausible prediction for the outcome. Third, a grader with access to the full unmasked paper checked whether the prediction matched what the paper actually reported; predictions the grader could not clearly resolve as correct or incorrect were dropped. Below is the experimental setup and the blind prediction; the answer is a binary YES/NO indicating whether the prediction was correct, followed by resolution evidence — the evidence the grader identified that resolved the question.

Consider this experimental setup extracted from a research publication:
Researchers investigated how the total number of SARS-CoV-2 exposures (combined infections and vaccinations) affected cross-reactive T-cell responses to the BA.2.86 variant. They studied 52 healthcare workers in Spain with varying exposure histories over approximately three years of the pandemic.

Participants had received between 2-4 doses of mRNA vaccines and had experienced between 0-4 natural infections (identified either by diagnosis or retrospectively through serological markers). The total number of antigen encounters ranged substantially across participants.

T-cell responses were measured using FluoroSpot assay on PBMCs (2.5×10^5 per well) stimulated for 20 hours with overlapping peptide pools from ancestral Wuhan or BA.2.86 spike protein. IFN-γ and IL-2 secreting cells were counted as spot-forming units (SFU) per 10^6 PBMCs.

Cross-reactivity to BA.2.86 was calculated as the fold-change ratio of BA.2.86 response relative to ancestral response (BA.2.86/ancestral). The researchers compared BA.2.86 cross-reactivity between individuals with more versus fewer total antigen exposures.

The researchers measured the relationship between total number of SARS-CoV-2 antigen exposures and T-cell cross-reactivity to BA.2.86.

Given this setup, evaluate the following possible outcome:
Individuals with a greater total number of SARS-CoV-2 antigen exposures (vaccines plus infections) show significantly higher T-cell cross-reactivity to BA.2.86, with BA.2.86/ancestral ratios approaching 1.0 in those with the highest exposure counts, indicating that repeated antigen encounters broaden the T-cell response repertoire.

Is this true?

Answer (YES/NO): NO